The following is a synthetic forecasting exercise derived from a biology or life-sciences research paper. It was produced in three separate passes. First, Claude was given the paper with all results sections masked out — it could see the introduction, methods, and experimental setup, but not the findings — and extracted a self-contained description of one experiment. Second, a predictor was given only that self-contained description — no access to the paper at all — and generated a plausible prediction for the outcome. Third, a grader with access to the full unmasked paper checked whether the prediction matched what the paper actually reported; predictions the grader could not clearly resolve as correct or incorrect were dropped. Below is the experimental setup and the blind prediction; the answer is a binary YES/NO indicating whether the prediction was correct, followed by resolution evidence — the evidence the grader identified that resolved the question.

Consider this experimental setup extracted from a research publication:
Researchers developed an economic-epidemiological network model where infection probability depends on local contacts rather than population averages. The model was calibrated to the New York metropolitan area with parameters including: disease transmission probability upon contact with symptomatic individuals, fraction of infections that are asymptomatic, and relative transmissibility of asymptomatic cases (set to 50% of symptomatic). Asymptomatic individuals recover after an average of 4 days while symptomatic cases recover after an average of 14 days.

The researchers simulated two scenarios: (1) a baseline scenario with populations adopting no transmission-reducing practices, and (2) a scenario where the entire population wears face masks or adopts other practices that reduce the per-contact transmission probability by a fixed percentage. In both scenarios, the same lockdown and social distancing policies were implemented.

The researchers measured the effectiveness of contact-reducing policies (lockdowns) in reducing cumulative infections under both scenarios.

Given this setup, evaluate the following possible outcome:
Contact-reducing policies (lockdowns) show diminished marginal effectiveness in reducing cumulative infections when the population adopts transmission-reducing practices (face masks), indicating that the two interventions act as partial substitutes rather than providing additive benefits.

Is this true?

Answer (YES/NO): NO